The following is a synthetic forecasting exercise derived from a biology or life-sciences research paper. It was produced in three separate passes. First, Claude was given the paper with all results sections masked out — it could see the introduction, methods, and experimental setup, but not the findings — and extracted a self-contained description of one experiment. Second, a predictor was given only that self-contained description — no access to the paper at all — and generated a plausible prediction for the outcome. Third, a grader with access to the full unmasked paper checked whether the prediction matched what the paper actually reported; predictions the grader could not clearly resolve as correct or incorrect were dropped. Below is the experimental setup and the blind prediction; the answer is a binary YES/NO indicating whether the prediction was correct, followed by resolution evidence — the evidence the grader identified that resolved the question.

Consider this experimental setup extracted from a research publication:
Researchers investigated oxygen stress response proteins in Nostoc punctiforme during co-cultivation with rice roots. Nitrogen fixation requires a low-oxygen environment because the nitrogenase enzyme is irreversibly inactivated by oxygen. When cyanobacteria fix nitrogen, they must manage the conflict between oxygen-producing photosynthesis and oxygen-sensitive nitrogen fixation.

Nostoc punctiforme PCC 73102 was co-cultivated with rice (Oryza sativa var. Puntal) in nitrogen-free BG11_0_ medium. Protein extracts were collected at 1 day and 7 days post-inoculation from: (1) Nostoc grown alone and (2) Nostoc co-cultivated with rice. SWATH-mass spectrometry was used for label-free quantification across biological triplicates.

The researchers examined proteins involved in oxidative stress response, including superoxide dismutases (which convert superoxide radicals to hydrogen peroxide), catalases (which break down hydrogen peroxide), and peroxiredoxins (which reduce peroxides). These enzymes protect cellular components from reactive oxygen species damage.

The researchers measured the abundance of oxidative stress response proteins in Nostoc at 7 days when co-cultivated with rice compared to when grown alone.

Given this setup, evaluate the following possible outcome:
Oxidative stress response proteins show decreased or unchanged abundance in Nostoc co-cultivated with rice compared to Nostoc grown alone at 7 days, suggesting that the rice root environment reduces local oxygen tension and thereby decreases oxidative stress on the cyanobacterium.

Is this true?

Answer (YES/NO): NO